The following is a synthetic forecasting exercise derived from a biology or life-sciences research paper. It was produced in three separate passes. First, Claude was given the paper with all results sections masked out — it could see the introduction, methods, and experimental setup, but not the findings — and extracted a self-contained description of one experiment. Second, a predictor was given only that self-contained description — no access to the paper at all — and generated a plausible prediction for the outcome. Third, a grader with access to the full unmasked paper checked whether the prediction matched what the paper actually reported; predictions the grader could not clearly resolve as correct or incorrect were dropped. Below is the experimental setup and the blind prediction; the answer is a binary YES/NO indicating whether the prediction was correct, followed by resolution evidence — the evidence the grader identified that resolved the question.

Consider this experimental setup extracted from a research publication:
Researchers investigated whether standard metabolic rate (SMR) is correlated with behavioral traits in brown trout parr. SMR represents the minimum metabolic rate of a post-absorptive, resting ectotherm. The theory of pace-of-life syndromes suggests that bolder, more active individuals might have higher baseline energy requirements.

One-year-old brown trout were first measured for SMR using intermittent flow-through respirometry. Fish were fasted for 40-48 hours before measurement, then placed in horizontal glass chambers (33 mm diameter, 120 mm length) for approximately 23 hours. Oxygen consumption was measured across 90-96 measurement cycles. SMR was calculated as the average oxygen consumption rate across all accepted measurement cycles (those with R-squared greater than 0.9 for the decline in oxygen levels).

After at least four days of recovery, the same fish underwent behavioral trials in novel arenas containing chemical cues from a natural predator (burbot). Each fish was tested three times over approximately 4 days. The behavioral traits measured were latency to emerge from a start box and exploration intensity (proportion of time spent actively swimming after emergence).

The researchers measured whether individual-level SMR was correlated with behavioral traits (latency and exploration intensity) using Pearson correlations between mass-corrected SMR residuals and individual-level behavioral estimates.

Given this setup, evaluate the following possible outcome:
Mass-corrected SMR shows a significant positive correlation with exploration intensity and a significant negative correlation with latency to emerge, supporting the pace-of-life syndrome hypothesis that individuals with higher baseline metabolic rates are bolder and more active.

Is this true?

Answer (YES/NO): NO